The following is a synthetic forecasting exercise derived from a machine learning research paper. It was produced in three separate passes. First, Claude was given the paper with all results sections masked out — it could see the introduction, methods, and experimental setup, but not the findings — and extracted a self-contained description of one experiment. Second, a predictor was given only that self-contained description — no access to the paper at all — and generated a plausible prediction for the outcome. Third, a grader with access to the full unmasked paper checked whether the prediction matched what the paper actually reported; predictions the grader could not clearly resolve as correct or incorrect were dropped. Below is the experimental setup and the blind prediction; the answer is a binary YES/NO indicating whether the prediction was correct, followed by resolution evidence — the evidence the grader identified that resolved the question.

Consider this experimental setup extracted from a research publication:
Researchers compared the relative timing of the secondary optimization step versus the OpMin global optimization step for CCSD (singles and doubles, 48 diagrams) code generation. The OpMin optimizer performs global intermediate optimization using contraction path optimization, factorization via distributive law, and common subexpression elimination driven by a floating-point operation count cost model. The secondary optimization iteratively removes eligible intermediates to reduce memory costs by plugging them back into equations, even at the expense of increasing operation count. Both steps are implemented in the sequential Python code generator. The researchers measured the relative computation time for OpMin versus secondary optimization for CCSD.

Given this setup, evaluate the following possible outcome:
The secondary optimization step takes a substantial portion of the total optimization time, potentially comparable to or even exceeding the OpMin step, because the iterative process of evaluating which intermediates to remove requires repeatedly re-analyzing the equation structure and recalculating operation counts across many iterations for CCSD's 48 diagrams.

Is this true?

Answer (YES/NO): NO